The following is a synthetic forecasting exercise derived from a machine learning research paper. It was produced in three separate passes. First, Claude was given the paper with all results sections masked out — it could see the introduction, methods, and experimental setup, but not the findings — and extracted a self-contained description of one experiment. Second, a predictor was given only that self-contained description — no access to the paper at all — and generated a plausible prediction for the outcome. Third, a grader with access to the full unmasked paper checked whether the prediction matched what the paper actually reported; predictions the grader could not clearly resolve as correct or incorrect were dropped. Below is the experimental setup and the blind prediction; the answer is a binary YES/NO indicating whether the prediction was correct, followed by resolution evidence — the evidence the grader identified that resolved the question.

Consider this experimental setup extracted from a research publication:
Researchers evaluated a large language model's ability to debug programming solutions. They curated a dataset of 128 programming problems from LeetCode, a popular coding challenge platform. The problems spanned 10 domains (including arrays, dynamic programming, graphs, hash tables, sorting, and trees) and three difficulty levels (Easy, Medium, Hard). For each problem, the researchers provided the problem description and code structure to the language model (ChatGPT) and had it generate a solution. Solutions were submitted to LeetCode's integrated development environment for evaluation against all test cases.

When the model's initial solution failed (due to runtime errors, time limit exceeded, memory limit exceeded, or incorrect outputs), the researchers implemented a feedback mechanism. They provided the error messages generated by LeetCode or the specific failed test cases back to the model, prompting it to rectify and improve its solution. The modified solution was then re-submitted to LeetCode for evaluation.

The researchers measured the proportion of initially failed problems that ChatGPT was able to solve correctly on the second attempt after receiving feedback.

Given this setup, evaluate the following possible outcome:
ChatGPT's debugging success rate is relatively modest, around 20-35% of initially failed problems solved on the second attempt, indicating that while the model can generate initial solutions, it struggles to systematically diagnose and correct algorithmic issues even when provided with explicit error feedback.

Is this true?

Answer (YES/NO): NO